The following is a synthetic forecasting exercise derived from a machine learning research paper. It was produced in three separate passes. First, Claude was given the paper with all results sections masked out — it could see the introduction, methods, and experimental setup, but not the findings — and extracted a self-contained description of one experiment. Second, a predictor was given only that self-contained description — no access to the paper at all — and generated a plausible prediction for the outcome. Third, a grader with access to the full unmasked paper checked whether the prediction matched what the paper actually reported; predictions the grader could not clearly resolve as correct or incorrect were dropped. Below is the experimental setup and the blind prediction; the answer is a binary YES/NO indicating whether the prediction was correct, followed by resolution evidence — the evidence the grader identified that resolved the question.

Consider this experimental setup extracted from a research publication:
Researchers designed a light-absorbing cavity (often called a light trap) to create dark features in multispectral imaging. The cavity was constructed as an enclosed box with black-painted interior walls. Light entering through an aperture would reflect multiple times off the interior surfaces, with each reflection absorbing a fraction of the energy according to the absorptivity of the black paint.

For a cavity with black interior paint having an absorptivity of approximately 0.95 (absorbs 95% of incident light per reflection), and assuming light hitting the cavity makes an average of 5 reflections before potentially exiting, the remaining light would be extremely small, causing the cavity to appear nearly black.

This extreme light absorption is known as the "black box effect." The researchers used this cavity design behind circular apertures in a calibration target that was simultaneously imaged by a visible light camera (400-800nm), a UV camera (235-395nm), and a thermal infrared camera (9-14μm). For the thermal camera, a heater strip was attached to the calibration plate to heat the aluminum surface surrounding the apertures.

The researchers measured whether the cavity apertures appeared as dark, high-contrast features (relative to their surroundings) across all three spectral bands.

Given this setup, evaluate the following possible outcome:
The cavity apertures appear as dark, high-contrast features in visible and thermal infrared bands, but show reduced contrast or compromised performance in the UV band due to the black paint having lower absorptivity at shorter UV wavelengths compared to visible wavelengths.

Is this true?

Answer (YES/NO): NO